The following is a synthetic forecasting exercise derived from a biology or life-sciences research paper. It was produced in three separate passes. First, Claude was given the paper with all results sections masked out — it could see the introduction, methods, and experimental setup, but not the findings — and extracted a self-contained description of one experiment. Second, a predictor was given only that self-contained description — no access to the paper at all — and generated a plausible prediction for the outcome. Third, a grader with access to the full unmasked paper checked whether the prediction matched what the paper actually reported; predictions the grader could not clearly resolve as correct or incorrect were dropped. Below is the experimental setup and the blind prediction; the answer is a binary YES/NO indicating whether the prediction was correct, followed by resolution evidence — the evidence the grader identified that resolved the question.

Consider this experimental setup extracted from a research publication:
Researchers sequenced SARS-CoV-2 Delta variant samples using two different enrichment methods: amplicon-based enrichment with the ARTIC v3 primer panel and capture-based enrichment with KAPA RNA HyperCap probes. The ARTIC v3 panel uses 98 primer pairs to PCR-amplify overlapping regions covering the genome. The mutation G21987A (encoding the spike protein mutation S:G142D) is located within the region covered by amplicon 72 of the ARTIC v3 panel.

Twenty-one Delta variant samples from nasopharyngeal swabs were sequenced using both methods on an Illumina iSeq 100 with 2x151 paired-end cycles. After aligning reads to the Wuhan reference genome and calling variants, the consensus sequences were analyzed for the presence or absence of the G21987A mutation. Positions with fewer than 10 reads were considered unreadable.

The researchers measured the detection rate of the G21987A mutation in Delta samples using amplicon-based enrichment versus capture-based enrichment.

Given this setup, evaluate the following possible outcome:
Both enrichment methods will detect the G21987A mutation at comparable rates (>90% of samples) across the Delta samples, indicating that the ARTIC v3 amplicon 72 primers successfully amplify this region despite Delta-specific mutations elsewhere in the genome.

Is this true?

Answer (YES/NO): NO